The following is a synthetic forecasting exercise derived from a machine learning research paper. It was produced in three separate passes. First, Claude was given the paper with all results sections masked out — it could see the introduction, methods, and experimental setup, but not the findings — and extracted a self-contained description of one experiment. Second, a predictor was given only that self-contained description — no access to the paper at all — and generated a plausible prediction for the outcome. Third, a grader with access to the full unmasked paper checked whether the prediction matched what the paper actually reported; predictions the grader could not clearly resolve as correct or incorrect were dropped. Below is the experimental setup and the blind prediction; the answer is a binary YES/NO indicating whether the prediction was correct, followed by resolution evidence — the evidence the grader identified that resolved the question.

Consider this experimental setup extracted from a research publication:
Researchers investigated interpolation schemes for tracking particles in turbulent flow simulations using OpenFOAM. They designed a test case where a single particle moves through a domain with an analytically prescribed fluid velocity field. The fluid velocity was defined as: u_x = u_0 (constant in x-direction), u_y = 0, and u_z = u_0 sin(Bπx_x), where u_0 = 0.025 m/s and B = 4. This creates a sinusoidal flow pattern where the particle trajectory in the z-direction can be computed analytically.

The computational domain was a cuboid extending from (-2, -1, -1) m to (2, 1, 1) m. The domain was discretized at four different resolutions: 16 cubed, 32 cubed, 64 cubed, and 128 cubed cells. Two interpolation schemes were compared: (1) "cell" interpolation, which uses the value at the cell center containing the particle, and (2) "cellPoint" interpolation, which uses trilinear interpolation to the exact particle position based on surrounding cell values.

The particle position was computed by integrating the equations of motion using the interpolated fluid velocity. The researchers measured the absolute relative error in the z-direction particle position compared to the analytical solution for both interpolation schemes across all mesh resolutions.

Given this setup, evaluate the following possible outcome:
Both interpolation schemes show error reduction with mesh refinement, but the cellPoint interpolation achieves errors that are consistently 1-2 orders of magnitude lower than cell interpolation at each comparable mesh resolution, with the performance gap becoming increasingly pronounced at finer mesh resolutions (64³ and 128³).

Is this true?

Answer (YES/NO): NO